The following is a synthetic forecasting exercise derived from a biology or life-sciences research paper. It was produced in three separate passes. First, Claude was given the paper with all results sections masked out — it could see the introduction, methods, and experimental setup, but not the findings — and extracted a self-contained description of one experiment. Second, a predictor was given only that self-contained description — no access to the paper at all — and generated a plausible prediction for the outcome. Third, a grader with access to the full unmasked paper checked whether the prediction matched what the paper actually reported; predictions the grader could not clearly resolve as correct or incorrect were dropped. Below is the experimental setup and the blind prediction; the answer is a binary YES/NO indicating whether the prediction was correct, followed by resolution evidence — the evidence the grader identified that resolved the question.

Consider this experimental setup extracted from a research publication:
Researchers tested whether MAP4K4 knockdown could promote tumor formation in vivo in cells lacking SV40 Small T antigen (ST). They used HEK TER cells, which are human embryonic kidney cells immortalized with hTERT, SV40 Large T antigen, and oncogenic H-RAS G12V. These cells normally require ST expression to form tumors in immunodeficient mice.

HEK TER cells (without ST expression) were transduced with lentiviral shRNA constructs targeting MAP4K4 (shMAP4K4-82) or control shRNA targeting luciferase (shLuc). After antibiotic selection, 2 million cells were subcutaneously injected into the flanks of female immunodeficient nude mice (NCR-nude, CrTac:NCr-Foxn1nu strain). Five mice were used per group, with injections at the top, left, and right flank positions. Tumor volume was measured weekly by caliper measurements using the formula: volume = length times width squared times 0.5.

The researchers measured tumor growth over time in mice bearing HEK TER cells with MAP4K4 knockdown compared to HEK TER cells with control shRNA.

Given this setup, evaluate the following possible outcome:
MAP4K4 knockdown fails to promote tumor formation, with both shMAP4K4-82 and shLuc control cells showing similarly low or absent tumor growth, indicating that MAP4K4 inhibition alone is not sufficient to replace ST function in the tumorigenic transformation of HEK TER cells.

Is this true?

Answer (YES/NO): NO